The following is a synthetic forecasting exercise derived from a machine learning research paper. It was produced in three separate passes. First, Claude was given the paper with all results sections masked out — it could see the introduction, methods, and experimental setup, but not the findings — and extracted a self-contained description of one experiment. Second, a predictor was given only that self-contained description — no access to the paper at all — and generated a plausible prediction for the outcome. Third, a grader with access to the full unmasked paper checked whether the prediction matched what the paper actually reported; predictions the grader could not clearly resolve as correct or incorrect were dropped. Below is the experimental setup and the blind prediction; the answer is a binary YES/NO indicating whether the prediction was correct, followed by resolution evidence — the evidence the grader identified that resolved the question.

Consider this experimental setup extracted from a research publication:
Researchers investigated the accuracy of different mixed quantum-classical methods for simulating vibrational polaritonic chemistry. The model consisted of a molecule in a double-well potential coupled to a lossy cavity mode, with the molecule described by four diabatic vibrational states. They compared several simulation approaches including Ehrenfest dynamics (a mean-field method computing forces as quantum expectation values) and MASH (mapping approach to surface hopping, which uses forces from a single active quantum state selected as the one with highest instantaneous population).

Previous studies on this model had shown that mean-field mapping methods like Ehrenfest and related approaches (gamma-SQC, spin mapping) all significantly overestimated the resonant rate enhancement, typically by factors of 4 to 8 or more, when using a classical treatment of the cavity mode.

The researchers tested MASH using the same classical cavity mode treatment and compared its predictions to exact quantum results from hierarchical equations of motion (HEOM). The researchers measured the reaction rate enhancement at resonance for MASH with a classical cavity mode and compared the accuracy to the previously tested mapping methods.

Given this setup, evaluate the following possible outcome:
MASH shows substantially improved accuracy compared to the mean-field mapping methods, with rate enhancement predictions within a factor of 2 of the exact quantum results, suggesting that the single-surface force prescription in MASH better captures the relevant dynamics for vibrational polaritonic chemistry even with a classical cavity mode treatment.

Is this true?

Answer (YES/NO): NO